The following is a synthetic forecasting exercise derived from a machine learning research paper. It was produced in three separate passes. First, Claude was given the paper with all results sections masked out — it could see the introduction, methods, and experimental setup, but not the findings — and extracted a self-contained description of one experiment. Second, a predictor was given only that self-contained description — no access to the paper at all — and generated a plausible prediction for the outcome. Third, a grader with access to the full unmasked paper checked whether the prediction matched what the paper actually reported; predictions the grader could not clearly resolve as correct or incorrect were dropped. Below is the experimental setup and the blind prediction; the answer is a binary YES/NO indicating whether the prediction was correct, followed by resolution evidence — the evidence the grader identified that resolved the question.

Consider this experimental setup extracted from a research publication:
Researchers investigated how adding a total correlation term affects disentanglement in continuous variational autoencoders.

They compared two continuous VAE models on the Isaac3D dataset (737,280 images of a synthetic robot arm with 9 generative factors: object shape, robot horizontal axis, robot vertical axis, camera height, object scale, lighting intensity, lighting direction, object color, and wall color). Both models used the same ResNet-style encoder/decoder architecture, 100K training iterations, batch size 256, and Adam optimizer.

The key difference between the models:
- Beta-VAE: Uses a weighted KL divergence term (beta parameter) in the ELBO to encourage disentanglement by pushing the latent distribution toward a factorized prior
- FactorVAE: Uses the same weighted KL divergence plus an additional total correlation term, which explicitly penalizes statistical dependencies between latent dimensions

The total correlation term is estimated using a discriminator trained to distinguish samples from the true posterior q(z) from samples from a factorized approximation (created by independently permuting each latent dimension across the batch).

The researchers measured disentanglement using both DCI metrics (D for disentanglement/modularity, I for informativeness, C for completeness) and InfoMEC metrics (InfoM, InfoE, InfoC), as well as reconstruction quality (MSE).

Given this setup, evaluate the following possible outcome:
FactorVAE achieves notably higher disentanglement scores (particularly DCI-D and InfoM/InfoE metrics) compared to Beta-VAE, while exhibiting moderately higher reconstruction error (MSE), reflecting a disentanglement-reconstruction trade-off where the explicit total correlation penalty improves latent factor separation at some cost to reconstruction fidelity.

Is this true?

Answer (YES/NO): NO